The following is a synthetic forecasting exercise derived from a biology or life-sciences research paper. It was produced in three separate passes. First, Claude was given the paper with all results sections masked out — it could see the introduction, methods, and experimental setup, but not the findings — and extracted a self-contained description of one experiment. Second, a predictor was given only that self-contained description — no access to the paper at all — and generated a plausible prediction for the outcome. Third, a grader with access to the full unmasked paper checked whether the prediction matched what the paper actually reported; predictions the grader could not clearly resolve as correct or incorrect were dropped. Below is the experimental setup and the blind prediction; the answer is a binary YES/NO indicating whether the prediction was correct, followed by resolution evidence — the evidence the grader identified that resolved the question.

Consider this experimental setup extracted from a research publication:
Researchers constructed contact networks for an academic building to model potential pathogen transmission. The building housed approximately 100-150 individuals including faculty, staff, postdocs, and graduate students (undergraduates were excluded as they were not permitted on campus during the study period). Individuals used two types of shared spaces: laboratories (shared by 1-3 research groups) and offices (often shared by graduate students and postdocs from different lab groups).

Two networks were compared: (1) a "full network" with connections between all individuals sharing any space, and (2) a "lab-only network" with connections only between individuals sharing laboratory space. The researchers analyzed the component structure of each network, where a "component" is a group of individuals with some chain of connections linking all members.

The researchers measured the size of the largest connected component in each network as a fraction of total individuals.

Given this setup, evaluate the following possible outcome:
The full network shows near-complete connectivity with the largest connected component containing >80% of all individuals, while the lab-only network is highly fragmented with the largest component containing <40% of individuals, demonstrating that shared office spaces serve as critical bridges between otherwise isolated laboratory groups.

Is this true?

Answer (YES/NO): YES